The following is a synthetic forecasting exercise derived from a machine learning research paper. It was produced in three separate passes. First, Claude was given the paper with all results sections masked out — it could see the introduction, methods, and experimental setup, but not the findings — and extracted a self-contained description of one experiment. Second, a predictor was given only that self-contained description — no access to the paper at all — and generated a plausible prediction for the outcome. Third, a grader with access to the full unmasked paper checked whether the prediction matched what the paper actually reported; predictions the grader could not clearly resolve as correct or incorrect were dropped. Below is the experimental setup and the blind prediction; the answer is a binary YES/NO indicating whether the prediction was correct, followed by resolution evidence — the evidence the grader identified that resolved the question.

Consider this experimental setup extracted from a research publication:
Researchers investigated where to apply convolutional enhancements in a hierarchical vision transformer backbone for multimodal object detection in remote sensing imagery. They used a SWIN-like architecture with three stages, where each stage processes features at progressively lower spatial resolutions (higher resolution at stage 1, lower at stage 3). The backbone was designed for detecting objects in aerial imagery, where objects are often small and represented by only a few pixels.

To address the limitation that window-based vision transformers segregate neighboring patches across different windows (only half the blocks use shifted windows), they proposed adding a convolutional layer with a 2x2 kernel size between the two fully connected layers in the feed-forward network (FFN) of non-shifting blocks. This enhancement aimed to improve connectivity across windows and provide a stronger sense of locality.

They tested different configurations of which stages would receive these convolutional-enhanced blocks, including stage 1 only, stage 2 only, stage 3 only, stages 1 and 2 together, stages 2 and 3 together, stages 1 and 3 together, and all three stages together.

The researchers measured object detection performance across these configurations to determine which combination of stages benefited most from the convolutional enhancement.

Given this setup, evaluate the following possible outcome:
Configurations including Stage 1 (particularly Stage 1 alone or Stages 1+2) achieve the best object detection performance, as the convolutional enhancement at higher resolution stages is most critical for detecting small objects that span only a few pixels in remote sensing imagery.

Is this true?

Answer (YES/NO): YES